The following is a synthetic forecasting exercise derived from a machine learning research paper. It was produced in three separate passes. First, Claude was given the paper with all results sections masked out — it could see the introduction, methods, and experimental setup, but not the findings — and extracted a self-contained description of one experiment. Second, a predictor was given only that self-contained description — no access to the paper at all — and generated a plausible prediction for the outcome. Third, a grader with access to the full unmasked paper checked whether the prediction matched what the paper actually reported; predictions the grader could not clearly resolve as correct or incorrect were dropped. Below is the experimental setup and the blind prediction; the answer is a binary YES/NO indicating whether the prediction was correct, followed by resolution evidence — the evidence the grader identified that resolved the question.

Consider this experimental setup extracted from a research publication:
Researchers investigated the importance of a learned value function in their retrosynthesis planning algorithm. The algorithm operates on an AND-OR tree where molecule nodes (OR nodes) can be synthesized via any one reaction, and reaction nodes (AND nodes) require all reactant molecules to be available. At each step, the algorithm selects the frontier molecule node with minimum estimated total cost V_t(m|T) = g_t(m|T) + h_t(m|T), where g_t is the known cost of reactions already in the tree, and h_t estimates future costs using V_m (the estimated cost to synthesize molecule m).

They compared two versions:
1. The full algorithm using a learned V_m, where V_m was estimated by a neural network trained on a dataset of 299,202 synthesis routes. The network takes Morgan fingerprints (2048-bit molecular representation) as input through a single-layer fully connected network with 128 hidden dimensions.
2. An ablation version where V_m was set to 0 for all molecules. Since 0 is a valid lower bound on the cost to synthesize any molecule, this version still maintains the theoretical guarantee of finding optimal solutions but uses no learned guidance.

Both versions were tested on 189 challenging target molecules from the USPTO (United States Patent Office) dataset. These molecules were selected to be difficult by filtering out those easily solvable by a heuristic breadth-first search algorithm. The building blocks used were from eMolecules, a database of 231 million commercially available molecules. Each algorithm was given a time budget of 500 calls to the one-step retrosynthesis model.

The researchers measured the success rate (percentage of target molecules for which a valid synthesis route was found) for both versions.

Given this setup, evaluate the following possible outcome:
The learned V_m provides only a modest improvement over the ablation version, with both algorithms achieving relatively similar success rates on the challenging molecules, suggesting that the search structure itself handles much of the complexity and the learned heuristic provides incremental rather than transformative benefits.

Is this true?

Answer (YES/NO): YES